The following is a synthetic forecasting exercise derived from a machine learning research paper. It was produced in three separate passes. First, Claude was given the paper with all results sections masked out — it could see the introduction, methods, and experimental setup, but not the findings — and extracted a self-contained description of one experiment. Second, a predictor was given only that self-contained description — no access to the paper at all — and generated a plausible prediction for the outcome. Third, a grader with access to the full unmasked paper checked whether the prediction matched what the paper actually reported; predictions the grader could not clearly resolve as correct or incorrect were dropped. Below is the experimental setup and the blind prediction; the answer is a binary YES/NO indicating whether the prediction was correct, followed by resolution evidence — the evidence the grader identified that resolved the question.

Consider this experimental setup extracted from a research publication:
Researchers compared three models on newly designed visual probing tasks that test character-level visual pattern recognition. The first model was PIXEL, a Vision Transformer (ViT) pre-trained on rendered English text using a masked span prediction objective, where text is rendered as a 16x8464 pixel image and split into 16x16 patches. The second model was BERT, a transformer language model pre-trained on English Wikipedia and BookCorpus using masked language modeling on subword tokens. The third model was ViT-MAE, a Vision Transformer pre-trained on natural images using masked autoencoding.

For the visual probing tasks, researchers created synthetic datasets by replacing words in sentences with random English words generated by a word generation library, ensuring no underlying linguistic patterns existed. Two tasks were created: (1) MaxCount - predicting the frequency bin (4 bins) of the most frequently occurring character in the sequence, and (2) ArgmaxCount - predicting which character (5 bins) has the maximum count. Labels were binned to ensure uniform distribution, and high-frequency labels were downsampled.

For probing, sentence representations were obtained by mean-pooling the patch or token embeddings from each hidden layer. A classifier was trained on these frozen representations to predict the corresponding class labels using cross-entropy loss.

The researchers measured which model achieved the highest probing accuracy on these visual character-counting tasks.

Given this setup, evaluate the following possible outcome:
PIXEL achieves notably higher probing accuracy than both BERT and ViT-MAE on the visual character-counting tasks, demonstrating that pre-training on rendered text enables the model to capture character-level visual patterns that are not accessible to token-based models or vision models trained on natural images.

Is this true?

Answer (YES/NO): NO